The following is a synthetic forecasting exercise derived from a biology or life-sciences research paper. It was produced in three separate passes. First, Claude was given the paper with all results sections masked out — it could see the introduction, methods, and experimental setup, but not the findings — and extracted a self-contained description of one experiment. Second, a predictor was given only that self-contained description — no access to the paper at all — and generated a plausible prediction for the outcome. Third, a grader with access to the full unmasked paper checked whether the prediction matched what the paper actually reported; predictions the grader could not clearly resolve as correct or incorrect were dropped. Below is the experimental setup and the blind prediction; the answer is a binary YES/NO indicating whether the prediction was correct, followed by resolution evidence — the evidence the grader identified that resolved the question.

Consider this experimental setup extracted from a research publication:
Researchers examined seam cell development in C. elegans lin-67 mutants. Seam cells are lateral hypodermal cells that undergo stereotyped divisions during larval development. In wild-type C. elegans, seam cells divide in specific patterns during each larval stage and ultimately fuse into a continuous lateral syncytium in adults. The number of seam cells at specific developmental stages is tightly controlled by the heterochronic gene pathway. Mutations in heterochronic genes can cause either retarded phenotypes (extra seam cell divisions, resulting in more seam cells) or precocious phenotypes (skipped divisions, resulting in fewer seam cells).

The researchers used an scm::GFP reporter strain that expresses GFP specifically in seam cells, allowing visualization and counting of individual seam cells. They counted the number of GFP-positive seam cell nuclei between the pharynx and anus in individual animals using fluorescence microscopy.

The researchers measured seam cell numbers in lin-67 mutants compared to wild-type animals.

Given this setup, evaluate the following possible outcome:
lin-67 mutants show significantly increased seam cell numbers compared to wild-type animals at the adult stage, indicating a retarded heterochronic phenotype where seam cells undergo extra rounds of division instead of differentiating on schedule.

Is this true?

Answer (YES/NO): NO